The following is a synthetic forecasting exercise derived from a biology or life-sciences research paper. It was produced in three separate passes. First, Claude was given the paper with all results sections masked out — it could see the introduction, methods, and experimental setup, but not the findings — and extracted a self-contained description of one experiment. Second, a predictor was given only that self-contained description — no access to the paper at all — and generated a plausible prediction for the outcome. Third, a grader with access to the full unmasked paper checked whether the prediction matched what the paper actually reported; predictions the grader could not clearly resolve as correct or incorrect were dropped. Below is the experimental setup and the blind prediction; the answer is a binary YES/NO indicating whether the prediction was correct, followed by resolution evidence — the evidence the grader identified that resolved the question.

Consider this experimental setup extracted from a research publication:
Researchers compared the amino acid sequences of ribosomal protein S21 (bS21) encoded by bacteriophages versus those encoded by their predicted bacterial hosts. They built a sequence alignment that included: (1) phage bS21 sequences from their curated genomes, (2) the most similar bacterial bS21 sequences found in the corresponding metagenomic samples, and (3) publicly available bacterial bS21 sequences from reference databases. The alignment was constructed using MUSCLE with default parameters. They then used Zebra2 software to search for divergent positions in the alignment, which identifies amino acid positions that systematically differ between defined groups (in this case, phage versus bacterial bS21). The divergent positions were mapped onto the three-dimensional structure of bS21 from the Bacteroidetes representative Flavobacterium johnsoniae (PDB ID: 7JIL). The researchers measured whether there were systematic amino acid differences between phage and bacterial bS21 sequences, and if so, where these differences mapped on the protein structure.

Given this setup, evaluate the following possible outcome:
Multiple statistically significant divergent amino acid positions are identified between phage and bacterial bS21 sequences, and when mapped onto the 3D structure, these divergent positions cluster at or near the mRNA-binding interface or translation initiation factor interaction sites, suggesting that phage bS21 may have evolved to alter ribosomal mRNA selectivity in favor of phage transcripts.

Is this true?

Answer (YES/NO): YES